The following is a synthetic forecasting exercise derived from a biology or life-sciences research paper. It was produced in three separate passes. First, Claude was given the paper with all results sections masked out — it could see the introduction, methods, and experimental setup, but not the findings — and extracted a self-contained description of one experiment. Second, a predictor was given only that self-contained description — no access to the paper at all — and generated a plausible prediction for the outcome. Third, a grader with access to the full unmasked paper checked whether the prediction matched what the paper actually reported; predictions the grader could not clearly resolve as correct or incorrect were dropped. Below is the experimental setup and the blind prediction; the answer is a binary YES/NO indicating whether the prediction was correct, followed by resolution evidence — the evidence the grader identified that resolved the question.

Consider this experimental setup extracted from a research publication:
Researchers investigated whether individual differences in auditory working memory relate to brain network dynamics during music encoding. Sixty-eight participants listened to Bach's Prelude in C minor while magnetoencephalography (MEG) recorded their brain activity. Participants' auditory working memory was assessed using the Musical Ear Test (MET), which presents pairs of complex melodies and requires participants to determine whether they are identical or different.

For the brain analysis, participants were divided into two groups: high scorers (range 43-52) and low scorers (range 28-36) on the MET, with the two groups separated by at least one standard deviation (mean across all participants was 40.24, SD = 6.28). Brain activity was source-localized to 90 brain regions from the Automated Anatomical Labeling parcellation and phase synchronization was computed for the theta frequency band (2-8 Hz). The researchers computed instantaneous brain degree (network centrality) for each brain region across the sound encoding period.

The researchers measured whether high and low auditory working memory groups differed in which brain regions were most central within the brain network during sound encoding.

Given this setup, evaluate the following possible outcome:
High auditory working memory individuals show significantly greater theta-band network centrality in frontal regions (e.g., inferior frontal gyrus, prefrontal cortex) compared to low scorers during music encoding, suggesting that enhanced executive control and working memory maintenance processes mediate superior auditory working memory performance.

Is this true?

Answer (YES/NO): NO